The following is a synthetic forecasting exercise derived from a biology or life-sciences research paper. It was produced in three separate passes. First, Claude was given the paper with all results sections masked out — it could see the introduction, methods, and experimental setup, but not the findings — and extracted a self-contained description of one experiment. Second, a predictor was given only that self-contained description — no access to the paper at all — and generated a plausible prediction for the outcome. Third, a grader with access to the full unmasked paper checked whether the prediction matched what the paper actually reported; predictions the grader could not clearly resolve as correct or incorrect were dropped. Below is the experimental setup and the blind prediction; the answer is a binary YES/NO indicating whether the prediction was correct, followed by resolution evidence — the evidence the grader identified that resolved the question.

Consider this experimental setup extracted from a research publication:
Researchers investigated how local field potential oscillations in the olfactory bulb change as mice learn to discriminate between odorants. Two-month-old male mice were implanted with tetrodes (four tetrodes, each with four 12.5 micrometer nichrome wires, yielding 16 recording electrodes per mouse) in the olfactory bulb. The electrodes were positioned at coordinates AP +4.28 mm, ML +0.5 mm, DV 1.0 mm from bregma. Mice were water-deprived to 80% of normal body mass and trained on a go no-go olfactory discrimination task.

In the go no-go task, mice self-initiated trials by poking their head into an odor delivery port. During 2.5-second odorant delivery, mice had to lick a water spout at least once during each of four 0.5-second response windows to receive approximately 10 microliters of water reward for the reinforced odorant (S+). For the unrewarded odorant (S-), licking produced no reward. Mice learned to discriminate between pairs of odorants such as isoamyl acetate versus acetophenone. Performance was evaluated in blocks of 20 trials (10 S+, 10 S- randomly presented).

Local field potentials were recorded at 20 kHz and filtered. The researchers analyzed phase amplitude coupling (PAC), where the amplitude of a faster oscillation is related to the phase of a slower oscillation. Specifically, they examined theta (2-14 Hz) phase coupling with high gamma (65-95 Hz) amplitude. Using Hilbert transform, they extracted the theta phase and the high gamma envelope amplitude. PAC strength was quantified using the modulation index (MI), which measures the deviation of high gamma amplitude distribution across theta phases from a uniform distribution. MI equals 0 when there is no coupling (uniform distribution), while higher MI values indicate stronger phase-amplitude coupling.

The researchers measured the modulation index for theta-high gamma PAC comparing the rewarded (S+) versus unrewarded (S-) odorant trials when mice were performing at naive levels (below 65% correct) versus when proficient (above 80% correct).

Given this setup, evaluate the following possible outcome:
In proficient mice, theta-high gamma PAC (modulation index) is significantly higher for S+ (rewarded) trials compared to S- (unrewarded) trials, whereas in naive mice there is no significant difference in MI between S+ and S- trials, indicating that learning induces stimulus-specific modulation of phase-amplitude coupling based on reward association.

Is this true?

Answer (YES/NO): NO